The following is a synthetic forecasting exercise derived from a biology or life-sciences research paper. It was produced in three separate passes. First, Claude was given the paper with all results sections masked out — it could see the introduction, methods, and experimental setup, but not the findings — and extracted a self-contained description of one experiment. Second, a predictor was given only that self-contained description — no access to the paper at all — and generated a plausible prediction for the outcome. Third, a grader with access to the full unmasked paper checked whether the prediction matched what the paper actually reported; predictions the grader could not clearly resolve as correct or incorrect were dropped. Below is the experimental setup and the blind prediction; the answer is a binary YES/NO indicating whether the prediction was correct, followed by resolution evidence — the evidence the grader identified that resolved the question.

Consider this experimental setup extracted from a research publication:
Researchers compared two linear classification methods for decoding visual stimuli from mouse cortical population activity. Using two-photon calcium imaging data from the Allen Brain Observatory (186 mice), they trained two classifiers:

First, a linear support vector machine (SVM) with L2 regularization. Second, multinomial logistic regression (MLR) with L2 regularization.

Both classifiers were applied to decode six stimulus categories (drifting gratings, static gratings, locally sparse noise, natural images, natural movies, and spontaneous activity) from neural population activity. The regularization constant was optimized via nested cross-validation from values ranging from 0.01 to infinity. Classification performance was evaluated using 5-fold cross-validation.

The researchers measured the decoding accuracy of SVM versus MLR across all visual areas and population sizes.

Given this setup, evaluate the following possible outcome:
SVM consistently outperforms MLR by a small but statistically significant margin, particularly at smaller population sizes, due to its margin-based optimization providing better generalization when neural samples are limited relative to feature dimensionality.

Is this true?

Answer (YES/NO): NO